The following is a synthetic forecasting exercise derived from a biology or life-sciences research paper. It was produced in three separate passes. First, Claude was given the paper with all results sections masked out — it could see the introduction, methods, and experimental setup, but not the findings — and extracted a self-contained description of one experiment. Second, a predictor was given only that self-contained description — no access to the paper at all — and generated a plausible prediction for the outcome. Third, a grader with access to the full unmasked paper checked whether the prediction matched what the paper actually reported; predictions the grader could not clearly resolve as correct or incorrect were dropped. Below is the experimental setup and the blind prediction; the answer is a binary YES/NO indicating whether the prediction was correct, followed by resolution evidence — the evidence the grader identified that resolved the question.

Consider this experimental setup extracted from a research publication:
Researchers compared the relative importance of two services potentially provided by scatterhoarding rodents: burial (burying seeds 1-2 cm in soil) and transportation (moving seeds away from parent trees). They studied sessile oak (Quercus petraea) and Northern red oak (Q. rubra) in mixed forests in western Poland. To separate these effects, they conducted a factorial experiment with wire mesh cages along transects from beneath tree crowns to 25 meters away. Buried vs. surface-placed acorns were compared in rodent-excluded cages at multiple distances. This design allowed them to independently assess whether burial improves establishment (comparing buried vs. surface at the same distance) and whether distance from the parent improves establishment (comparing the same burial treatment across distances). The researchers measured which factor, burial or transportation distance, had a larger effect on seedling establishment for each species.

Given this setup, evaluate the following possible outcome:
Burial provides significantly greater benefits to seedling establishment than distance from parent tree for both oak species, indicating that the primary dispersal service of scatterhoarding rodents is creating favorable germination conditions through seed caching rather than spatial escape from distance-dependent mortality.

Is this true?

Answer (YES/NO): YES